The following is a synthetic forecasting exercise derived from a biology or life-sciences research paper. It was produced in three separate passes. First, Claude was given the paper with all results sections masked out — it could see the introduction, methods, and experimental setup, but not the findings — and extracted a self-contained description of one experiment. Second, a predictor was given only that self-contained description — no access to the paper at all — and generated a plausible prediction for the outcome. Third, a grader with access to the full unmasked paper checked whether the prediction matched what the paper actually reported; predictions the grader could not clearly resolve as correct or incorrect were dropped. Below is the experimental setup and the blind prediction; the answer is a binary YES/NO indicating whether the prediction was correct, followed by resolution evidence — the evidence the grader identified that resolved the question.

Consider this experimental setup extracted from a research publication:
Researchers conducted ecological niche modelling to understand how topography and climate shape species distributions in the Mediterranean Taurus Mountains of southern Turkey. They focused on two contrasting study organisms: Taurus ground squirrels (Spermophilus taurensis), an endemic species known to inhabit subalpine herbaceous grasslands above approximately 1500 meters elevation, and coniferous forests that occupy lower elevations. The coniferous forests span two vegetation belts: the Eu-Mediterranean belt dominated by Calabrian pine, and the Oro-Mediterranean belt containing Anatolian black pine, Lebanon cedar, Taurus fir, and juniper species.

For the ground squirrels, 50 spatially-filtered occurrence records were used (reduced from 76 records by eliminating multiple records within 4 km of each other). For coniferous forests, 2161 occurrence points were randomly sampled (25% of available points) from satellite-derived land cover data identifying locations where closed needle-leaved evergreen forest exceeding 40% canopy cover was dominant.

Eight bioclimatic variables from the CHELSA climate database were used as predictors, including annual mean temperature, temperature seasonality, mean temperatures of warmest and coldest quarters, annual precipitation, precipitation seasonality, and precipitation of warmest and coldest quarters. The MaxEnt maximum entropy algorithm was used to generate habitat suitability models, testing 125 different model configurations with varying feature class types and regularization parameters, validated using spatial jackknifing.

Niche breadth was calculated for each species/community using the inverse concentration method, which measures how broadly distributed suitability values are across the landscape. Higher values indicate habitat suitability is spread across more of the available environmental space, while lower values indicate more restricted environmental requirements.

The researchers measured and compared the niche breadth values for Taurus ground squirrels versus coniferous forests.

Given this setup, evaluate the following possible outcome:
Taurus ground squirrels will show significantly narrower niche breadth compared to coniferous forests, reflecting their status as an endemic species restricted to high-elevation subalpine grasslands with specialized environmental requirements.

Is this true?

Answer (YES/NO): YES